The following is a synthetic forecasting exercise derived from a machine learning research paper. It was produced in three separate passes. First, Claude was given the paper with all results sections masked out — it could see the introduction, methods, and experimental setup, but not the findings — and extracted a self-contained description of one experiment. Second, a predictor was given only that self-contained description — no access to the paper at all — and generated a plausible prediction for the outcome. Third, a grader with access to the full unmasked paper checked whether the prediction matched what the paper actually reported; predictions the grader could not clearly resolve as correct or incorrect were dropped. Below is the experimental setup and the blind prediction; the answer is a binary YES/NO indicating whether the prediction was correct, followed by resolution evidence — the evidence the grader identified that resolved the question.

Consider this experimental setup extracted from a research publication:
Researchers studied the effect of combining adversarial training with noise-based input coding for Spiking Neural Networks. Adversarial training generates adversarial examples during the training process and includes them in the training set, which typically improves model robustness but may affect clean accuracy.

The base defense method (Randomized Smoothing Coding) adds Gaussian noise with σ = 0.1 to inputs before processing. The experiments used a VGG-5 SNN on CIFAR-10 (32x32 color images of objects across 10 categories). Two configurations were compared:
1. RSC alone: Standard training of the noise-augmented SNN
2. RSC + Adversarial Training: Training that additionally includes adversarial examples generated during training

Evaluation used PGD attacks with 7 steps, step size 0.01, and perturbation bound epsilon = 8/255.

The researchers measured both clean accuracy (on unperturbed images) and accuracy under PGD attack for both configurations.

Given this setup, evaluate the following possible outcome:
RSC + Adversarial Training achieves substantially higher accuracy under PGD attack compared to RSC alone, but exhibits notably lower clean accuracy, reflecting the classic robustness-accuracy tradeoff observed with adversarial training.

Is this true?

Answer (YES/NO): NO